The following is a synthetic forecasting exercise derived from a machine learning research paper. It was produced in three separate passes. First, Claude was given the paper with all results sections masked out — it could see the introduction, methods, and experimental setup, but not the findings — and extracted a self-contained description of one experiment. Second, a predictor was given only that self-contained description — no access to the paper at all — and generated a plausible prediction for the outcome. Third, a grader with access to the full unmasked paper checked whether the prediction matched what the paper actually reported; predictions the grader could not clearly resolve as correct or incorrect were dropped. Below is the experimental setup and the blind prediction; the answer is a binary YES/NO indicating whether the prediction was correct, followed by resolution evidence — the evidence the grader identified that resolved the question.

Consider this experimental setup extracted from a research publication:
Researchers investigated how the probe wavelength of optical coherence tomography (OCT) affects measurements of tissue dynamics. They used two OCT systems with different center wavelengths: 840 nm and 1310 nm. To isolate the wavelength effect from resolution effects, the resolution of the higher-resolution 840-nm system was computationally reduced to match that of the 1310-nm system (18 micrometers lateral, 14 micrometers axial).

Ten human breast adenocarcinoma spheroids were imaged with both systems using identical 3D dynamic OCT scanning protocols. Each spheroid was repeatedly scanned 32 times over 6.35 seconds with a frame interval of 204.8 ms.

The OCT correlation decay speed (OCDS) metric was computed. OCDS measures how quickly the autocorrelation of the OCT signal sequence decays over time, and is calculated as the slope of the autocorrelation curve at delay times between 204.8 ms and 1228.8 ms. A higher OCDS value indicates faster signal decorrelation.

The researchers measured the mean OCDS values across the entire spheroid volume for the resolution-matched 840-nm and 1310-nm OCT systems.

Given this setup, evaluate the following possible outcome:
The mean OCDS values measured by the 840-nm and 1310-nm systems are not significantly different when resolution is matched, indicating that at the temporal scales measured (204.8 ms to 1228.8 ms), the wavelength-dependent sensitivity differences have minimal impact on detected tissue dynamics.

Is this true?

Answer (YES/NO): NO